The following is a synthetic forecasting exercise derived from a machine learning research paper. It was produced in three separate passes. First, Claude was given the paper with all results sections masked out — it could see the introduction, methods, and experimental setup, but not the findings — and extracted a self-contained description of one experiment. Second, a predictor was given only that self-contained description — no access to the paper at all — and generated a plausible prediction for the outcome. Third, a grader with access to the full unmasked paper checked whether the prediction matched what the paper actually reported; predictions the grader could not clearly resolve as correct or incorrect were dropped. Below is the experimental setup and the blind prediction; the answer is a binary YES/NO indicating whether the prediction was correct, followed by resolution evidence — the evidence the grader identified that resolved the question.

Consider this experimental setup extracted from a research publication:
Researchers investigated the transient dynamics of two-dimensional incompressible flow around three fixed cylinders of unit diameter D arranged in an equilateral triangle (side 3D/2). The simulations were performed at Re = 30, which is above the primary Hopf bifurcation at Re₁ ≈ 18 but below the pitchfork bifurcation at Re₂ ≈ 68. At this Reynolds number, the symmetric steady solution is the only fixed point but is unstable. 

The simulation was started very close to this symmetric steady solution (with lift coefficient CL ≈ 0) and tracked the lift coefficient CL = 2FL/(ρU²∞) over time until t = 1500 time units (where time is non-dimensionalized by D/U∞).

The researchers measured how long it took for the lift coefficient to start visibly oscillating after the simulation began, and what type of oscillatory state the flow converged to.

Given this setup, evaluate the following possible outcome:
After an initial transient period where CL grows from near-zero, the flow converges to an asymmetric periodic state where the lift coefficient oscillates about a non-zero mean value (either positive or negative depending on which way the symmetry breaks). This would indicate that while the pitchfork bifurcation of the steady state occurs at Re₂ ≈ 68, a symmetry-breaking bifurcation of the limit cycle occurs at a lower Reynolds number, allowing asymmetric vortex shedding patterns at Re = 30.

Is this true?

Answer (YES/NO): NO